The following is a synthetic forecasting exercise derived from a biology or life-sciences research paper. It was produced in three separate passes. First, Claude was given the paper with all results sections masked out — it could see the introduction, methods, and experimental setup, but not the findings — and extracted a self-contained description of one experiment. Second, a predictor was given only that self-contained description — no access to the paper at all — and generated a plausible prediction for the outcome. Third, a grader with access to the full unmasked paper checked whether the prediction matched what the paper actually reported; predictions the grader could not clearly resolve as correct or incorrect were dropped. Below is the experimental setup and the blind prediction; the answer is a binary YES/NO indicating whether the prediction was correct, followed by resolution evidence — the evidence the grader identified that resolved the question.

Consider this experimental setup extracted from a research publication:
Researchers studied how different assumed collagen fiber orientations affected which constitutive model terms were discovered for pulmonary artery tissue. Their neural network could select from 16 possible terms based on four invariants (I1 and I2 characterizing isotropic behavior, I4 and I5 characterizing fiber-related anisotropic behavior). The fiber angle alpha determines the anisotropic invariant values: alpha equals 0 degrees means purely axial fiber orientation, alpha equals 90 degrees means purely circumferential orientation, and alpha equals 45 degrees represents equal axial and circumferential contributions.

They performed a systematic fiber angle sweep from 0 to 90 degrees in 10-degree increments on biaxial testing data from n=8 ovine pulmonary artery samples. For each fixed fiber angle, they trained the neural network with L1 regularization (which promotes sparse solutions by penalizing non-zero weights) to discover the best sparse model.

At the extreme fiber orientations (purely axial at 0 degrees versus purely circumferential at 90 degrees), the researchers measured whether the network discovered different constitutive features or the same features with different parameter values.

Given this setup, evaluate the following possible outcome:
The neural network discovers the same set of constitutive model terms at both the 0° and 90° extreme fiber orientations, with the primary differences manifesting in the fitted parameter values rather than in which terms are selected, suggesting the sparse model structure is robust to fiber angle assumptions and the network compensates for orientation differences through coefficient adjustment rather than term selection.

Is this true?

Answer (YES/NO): NO